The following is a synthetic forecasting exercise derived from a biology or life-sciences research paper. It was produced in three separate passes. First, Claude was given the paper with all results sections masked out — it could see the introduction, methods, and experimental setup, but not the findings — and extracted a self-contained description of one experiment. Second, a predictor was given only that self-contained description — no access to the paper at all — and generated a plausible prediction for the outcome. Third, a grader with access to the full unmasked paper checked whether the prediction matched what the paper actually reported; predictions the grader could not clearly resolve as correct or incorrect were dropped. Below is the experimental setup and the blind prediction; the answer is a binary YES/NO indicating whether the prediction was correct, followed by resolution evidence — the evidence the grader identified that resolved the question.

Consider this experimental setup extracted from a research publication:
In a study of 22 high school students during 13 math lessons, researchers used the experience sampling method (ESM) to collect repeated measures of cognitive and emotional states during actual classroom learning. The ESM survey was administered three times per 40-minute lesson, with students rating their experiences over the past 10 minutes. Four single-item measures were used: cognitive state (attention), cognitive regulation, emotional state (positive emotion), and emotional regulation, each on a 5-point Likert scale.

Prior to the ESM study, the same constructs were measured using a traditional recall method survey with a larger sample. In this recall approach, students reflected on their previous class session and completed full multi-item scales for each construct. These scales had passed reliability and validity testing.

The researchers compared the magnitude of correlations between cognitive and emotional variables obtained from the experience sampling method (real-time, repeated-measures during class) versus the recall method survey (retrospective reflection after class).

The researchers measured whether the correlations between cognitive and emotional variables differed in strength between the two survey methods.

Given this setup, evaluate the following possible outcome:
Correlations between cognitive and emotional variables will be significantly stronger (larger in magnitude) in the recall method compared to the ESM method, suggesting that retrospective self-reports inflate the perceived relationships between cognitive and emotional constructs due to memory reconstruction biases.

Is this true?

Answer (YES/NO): NO